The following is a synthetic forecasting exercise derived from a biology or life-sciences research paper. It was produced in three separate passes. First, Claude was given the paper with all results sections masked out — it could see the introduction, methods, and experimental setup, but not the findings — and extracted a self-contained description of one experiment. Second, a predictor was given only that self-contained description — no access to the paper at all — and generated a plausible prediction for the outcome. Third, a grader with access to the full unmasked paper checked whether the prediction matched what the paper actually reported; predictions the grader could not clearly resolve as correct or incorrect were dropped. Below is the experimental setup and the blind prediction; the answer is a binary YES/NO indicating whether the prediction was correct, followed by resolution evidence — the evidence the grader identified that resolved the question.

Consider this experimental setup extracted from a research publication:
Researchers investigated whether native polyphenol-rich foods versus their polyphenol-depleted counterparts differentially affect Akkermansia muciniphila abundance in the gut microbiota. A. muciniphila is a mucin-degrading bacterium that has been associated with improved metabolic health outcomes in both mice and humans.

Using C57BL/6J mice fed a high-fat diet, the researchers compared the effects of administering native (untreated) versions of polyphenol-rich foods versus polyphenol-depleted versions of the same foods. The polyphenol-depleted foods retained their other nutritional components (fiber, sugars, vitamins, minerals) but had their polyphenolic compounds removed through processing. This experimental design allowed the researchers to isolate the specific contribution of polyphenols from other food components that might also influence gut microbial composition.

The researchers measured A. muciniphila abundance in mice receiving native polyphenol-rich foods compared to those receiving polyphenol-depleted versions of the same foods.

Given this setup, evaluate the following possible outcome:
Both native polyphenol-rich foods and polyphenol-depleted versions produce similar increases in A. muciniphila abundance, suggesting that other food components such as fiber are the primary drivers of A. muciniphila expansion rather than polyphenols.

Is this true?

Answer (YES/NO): NO